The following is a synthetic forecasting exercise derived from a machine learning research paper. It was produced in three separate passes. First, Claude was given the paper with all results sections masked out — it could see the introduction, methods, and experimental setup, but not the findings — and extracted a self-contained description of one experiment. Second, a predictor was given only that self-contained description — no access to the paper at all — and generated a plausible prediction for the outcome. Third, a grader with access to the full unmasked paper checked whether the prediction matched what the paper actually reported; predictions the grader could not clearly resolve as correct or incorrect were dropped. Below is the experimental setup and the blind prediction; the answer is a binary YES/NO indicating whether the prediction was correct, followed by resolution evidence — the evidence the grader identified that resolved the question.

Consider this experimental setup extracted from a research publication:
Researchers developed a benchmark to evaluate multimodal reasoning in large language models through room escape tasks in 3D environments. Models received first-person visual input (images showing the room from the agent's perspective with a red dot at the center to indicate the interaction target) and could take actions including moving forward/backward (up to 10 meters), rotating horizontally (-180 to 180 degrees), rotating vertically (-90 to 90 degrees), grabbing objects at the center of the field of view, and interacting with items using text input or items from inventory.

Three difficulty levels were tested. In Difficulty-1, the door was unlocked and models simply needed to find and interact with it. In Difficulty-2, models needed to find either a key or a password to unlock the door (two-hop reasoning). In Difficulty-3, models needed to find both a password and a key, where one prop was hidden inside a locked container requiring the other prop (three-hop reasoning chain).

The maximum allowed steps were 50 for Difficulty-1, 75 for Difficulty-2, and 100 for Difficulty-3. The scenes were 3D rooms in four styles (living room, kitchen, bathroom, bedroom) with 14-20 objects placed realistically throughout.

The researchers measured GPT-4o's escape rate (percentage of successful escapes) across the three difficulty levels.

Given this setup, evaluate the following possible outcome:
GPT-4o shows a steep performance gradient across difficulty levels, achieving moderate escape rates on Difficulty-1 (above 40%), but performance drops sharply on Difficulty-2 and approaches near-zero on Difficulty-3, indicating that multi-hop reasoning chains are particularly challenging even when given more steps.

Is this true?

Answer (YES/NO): NO